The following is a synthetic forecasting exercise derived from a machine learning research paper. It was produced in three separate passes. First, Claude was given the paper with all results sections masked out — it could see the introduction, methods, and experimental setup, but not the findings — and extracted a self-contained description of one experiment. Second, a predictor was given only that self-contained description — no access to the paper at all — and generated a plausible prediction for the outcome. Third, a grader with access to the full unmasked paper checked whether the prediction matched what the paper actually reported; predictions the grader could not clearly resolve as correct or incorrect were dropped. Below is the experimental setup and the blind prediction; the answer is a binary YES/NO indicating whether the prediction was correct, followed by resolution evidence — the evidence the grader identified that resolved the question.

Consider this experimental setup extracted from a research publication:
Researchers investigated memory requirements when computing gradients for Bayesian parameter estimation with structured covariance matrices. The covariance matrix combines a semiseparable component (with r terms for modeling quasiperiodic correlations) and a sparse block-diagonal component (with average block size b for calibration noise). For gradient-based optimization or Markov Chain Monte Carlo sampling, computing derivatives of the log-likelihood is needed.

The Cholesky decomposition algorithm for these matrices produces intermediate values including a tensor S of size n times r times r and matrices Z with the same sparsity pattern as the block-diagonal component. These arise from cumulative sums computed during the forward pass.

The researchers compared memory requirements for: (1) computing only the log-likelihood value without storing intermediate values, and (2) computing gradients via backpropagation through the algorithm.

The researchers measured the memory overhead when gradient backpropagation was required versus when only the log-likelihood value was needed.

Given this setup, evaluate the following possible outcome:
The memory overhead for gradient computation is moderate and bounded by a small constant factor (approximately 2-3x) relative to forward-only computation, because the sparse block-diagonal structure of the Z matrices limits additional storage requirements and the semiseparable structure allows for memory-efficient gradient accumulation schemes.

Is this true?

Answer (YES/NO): NO